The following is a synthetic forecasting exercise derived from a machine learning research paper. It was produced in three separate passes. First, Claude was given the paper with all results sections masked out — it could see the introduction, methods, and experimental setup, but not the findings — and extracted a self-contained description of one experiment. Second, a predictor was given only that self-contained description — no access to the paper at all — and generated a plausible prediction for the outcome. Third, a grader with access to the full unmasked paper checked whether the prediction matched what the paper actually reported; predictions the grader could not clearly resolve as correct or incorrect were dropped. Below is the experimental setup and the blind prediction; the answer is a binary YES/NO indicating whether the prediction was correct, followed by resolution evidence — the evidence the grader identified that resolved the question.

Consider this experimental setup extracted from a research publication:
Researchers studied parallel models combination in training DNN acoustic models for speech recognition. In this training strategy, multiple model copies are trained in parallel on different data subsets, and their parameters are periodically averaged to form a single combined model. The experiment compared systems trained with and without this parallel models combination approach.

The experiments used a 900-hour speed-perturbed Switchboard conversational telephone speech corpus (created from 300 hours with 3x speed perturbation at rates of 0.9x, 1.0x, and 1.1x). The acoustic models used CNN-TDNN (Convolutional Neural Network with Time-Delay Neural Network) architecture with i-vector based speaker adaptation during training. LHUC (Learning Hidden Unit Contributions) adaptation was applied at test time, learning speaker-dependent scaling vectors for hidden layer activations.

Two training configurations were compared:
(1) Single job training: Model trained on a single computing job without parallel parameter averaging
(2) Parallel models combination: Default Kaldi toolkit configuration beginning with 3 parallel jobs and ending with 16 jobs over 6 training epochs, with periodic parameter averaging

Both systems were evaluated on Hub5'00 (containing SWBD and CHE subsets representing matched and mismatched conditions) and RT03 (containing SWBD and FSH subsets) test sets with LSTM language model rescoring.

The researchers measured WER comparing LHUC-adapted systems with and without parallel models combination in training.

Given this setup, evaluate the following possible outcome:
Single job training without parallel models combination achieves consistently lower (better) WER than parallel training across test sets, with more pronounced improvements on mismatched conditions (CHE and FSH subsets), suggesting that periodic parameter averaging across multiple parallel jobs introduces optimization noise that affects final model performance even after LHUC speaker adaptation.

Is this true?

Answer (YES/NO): NO